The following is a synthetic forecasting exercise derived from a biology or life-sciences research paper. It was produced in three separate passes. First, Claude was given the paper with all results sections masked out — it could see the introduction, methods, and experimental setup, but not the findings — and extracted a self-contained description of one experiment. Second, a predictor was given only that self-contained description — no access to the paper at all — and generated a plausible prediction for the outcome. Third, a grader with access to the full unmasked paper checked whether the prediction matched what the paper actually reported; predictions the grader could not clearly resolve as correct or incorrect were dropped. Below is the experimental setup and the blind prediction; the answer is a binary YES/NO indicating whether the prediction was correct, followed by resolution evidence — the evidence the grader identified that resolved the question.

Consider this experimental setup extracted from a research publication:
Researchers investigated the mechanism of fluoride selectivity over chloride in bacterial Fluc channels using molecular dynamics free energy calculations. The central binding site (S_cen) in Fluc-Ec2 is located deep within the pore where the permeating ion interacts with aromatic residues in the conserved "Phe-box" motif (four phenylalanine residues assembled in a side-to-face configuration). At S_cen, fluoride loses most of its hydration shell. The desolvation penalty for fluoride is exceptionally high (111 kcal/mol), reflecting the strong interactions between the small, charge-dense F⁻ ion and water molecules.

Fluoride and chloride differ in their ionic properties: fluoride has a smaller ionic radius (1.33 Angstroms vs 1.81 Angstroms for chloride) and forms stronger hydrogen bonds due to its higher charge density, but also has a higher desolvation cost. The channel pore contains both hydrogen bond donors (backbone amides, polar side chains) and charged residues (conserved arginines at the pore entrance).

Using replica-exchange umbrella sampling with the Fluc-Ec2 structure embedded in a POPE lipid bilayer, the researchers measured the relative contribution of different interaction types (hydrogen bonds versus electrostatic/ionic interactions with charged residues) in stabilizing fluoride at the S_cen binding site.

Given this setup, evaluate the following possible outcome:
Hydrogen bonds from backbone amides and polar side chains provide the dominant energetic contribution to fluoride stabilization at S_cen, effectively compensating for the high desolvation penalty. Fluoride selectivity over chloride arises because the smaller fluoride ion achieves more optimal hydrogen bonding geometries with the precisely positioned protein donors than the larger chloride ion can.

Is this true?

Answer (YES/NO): YES